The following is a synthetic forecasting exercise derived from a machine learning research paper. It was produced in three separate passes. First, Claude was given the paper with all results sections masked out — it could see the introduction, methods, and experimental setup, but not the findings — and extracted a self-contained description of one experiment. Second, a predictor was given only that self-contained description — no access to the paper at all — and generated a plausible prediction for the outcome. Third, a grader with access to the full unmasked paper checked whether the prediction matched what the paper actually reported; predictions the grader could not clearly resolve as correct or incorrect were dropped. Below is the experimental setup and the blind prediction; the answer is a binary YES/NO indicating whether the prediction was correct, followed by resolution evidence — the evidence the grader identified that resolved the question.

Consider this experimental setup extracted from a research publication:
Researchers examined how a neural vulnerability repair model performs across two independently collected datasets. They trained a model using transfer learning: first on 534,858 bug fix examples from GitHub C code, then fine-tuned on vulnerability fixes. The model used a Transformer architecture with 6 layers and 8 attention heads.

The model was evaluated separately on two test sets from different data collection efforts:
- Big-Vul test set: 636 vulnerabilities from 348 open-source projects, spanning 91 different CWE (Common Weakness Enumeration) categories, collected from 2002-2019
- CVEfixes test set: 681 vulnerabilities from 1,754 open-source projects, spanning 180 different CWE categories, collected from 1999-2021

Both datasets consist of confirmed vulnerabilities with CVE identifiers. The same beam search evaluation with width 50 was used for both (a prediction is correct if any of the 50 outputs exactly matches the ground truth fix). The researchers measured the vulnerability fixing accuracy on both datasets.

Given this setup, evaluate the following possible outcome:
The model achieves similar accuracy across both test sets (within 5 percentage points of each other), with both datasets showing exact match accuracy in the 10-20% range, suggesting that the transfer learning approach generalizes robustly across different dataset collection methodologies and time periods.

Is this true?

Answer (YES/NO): NO